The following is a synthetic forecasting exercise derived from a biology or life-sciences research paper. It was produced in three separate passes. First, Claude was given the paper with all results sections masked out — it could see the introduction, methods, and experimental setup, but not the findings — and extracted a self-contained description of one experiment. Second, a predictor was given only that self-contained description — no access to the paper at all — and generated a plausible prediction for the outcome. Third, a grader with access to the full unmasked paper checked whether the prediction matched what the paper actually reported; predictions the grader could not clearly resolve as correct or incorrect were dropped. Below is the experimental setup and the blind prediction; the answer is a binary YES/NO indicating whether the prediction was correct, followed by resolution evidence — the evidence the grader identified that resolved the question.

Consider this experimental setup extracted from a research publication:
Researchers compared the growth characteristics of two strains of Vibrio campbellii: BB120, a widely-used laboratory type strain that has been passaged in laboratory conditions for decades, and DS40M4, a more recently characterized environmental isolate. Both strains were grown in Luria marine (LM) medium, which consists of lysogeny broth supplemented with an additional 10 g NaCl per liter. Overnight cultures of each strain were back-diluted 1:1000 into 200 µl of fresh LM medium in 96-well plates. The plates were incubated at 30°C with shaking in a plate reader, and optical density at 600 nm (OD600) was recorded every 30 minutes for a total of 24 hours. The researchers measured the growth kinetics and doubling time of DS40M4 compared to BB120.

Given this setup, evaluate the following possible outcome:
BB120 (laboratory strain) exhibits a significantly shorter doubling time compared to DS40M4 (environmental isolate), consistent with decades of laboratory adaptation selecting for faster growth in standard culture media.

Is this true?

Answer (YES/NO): NO